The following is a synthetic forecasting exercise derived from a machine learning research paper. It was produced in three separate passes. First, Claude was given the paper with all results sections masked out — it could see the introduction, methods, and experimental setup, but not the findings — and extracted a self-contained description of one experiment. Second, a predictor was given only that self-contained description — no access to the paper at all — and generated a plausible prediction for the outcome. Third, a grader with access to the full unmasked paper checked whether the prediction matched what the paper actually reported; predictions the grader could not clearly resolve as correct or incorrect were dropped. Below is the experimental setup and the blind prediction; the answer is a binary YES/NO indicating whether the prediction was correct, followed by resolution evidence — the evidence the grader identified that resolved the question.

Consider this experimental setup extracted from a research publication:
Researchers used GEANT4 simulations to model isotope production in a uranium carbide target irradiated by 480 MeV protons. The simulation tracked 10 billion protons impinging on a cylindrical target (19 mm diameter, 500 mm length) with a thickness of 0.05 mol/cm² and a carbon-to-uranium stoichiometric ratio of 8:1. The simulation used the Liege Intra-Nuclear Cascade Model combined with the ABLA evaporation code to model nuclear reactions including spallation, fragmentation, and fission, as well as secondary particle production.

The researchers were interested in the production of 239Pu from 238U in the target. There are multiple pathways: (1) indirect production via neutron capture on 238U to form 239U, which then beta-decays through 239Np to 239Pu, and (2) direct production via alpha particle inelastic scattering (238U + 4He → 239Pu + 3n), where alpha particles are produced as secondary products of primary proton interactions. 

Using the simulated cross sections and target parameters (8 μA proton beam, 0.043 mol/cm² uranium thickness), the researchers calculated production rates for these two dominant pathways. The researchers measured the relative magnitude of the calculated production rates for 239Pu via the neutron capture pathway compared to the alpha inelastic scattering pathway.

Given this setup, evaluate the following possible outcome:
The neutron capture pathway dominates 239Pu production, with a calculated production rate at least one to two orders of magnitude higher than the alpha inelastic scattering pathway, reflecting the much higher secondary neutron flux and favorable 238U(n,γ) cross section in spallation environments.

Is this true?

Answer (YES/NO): YES